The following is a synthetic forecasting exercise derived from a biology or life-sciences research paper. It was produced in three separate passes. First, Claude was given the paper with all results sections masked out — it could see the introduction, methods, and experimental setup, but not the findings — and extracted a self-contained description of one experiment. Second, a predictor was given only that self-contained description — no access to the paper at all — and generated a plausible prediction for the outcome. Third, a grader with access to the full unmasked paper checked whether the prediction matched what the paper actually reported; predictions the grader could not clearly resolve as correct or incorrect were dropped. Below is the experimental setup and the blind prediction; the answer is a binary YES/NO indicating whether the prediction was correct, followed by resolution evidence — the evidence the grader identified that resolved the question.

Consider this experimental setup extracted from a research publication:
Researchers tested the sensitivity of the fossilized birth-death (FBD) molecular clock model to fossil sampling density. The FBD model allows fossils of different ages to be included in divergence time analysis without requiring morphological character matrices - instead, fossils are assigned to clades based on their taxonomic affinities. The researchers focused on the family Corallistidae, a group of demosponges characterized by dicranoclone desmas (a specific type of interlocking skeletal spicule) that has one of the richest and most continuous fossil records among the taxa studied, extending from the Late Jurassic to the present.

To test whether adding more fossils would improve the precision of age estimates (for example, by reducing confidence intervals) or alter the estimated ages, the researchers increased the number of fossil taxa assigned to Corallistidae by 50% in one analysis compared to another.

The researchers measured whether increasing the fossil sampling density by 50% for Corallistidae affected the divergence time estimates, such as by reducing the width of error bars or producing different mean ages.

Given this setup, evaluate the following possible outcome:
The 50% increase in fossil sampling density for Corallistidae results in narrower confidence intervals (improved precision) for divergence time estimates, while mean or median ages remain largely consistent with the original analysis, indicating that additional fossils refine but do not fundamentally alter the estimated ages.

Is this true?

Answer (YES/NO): NO